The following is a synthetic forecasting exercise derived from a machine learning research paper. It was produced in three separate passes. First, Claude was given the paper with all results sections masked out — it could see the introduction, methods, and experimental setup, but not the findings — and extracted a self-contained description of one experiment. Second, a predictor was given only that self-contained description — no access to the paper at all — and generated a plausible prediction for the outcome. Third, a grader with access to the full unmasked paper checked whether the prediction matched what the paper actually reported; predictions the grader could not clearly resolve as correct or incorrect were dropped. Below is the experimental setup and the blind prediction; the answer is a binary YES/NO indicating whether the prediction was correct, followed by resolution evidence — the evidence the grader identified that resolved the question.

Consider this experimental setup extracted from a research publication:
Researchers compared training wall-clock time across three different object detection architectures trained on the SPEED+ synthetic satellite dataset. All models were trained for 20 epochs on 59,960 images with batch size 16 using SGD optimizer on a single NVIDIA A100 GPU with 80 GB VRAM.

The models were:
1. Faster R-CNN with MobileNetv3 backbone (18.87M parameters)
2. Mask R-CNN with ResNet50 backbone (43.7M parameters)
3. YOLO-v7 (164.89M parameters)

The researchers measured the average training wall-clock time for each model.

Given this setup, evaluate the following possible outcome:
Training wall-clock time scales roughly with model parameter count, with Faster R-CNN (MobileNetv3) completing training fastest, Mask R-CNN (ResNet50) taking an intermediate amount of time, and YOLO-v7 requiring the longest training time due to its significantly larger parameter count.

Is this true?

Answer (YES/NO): NO